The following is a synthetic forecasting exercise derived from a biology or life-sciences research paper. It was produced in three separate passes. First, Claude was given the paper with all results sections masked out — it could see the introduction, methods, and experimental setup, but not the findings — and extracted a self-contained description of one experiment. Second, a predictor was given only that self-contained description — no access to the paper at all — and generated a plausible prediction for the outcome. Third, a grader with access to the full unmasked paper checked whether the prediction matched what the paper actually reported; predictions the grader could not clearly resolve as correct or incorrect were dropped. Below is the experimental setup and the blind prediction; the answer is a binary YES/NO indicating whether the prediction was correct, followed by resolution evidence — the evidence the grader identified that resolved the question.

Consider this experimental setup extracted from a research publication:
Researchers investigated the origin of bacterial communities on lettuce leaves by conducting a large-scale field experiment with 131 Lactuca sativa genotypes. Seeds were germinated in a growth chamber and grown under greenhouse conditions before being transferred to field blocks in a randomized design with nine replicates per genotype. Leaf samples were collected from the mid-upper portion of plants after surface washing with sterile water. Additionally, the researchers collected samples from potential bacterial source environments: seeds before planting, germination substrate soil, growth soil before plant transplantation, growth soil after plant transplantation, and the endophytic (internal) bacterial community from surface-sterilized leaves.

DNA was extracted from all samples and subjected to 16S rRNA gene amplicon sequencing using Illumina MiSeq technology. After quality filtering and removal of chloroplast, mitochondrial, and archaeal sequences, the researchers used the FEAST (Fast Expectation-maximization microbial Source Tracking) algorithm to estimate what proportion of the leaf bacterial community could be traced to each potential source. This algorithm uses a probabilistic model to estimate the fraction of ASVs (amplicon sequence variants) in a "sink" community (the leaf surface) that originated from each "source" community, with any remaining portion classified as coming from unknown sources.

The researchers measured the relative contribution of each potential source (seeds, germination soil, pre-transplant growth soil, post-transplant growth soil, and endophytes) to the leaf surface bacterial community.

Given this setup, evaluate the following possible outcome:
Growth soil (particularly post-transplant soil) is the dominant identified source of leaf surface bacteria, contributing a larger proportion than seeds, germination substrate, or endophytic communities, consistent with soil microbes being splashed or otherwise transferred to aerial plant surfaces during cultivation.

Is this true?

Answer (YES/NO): NO